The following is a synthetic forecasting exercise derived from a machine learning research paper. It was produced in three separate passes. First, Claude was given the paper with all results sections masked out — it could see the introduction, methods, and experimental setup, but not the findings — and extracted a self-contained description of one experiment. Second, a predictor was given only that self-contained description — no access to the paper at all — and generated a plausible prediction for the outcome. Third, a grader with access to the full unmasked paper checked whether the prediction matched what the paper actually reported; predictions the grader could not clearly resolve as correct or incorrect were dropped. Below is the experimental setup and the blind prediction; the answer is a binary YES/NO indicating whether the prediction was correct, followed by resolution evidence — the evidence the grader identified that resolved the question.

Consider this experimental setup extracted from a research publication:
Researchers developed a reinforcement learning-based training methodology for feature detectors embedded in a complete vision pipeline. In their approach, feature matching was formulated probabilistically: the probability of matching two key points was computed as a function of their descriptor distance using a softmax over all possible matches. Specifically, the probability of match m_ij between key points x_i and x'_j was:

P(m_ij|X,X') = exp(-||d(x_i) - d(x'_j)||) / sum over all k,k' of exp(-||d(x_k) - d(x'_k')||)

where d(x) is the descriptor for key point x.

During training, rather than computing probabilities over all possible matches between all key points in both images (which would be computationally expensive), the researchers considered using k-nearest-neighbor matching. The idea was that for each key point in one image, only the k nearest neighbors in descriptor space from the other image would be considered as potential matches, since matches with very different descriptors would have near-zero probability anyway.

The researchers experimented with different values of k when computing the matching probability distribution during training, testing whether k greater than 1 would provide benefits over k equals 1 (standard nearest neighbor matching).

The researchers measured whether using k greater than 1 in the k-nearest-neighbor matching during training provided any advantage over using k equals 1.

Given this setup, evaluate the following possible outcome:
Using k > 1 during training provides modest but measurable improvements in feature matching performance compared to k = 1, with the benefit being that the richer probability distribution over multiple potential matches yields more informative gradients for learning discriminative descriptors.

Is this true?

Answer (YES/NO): NO